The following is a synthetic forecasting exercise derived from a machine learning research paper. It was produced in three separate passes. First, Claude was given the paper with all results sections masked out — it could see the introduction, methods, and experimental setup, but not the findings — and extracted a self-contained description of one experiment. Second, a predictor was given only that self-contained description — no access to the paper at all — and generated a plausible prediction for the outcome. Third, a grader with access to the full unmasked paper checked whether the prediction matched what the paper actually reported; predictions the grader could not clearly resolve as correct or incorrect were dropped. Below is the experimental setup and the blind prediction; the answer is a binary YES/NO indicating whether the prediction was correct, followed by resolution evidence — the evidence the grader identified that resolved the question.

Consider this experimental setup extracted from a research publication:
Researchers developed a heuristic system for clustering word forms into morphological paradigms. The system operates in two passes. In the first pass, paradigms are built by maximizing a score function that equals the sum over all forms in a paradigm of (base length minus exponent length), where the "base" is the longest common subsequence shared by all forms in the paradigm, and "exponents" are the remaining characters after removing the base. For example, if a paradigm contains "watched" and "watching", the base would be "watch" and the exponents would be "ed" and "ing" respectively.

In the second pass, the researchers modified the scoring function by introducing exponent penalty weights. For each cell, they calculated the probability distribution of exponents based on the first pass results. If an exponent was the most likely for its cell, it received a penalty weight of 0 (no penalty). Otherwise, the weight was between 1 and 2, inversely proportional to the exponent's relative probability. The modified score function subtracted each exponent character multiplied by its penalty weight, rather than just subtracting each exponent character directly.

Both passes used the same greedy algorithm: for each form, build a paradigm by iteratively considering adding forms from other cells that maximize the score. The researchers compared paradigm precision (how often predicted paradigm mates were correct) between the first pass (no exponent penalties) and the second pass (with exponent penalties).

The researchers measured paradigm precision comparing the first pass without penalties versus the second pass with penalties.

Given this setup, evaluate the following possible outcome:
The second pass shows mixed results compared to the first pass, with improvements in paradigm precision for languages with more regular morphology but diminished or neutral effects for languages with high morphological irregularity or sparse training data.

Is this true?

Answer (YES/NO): NO